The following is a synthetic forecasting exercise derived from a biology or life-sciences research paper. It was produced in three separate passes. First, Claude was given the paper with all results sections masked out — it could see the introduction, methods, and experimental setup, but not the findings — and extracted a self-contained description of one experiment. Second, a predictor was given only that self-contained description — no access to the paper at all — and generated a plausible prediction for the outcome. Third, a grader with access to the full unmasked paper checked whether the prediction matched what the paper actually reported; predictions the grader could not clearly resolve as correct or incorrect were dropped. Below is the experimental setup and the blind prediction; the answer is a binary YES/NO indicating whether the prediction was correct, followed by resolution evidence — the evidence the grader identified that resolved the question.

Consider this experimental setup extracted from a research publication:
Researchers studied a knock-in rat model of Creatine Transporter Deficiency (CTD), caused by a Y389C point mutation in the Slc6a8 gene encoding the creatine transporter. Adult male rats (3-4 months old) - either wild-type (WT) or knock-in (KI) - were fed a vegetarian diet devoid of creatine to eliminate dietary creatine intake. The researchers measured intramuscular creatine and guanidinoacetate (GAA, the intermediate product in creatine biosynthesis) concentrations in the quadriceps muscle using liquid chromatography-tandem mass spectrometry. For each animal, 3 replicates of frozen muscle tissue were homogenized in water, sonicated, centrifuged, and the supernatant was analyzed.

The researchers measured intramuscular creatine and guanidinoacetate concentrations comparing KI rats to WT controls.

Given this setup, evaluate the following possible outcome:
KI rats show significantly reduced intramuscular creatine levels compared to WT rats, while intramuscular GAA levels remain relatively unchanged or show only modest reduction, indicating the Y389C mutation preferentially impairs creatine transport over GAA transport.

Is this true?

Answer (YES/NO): NO